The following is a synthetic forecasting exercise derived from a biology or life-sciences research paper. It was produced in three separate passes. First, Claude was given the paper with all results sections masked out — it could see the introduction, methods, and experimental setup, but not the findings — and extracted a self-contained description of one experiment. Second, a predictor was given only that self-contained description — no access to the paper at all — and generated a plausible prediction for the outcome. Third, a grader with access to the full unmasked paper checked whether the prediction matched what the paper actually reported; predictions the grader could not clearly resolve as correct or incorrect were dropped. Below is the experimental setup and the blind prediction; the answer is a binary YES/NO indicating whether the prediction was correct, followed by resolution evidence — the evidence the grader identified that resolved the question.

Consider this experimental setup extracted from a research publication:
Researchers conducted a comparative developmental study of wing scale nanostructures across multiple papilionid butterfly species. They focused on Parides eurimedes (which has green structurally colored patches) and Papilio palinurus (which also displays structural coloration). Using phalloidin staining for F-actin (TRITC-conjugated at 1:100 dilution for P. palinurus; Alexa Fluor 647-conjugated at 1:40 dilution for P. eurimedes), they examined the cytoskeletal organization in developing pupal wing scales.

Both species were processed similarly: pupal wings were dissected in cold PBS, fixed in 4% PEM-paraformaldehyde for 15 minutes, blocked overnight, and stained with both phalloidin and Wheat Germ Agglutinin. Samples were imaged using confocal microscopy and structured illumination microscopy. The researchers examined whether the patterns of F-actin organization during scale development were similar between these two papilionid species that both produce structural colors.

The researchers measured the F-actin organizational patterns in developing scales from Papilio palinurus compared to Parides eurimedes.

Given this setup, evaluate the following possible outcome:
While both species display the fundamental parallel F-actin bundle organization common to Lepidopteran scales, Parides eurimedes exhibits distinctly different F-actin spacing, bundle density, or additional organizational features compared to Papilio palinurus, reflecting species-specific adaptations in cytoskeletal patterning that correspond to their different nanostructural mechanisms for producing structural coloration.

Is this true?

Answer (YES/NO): YES